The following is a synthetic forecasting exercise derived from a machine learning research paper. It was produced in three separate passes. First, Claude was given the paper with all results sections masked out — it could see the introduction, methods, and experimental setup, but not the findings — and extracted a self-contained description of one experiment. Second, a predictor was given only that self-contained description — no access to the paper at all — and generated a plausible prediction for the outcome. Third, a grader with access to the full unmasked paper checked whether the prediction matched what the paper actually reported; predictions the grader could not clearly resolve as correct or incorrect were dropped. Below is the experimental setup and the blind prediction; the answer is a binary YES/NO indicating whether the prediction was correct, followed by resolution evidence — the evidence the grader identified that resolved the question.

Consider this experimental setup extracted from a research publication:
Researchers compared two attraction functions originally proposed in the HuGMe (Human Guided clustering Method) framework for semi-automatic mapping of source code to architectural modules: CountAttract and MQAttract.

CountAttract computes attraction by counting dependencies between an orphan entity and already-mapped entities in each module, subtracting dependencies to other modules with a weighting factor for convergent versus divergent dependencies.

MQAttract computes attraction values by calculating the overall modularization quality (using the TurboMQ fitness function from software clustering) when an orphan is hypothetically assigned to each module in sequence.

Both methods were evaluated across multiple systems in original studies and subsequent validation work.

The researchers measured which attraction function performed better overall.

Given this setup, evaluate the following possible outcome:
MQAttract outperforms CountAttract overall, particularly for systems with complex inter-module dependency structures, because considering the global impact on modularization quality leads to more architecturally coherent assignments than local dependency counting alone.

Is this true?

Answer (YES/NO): NO